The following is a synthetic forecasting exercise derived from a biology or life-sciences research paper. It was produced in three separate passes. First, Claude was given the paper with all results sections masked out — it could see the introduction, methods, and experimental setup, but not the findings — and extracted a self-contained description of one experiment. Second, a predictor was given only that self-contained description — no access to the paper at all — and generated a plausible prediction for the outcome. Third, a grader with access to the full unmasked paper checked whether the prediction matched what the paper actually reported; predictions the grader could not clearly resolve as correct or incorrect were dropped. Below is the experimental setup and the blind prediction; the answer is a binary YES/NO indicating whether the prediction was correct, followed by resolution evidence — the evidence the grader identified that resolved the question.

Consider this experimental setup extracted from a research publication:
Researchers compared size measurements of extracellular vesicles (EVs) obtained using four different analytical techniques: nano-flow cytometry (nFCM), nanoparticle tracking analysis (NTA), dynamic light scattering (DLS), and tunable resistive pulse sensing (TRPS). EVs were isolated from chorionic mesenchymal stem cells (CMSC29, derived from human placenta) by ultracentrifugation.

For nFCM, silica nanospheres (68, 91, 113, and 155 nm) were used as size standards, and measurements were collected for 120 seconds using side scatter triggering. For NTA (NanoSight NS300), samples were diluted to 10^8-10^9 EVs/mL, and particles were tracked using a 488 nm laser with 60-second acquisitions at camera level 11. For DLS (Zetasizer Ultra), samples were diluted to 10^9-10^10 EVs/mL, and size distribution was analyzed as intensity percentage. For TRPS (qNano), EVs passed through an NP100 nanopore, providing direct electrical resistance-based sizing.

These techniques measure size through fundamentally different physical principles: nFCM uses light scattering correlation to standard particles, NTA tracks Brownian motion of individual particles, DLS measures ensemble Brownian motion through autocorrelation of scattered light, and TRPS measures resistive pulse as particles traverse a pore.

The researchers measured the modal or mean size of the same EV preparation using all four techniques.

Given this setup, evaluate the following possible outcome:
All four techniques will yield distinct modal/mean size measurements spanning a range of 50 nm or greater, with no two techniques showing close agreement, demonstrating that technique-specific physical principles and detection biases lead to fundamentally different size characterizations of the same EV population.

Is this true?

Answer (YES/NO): NO